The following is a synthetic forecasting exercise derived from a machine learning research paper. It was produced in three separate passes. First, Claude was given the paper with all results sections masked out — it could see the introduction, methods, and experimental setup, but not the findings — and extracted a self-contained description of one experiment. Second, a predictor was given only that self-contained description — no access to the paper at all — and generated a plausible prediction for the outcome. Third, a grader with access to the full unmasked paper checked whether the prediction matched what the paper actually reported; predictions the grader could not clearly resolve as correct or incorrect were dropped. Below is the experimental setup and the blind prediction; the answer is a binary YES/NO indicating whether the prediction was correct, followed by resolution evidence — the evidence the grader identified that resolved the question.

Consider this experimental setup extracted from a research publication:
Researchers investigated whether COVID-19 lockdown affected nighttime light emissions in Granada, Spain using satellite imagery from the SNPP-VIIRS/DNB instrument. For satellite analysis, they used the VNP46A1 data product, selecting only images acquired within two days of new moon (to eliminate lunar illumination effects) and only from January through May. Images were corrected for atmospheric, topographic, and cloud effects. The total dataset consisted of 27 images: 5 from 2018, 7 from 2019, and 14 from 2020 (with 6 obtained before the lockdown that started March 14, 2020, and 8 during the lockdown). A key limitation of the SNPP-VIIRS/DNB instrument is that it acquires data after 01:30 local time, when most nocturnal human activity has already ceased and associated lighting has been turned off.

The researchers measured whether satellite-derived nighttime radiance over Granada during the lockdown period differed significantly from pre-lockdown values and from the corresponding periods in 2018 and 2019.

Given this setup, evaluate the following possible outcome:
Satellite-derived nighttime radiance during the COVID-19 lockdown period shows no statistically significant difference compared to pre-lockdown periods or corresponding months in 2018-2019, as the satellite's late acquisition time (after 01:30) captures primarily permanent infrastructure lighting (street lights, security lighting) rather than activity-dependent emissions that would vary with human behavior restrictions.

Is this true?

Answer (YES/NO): NO